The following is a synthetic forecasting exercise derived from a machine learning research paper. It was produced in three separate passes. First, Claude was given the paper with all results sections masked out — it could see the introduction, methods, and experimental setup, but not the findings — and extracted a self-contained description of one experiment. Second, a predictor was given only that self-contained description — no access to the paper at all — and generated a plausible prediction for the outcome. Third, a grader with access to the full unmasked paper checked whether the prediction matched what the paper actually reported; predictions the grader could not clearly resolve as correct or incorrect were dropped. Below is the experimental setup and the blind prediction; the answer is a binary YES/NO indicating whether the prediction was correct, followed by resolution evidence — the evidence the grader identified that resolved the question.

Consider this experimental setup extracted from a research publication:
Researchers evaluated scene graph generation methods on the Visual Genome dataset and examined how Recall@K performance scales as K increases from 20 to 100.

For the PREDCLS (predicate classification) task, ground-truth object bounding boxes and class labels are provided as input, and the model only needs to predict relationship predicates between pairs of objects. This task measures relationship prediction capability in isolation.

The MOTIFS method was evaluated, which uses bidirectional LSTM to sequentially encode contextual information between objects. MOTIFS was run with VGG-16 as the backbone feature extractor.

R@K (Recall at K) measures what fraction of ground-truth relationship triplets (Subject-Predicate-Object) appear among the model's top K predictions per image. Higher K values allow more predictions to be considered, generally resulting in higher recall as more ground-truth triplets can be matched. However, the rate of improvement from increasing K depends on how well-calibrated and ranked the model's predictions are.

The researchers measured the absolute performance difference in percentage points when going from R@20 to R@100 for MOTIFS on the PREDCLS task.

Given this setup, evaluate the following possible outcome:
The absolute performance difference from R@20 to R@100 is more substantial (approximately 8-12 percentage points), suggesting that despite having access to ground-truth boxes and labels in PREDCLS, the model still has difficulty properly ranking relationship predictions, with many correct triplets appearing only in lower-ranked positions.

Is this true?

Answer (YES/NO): YES